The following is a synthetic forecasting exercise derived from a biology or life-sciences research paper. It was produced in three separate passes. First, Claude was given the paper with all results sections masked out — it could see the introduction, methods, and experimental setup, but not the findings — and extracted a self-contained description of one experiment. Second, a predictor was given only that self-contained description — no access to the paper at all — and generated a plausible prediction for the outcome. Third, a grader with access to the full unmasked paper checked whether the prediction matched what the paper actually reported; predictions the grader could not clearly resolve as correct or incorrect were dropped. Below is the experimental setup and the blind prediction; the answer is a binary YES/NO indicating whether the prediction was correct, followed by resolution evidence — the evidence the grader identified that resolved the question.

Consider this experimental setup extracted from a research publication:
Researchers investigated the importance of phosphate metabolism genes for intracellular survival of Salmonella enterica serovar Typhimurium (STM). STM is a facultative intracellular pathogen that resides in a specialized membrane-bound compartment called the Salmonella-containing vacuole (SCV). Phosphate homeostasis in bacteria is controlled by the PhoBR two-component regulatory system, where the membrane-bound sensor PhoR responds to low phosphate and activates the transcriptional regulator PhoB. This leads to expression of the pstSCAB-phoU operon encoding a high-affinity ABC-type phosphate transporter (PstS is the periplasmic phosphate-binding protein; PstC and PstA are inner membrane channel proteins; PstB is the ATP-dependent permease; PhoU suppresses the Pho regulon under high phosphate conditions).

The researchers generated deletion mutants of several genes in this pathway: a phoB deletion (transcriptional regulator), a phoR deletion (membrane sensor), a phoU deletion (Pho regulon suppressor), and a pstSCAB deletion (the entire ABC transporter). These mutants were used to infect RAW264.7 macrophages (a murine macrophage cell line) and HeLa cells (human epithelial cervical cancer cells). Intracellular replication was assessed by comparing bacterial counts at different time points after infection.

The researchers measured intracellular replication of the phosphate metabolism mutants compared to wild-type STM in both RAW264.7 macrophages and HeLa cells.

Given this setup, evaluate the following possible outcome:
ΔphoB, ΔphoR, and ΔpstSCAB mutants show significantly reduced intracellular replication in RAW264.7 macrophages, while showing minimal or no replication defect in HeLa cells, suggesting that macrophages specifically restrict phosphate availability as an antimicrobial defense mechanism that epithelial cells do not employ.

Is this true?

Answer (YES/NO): NO